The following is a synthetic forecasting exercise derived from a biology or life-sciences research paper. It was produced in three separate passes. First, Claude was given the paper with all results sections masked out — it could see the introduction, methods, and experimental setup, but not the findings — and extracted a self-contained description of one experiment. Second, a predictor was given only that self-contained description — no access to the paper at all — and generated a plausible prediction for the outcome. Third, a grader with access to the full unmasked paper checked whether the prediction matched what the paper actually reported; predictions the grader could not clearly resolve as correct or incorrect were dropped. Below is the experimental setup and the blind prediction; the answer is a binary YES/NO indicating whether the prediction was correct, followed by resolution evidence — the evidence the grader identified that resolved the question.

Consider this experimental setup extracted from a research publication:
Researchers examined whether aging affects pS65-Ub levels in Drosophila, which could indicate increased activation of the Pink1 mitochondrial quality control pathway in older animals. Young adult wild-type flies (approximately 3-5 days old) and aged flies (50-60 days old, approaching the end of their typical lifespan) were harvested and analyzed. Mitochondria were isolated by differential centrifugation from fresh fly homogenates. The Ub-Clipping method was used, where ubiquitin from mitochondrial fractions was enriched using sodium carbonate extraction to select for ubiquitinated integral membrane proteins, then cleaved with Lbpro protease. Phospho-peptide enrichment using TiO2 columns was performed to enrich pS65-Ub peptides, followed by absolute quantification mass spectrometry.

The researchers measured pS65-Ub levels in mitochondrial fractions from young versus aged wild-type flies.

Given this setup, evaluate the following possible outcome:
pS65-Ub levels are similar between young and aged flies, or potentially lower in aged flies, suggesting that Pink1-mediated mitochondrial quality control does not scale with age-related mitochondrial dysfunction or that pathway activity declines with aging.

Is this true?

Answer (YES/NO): NO